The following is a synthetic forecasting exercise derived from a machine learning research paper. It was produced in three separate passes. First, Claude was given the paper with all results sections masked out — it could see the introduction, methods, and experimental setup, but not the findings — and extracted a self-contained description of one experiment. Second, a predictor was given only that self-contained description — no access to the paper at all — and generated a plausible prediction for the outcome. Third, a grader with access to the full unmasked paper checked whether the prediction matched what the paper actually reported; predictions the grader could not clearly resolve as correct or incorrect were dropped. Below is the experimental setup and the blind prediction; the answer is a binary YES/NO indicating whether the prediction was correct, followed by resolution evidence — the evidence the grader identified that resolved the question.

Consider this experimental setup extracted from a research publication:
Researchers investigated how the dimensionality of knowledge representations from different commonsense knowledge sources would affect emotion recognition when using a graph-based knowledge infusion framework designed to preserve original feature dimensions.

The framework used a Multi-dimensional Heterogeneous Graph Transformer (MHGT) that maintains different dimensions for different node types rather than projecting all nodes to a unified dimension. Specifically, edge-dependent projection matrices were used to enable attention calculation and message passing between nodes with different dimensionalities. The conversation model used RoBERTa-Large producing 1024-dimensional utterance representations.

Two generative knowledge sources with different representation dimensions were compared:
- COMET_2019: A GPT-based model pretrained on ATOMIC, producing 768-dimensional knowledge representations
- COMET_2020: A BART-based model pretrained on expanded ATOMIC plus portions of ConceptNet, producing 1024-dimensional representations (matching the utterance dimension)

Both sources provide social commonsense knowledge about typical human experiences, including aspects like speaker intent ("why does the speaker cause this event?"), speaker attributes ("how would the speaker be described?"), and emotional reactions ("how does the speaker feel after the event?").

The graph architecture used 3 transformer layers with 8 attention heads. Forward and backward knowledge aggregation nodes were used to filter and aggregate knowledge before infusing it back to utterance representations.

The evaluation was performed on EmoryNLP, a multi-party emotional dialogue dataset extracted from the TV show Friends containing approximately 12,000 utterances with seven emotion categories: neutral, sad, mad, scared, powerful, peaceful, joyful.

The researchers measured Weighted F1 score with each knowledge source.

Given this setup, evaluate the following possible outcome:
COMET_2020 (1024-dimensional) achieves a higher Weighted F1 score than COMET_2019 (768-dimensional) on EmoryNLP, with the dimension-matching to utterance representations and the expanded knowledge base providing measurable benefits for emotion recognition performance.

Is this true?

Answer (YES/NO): YES